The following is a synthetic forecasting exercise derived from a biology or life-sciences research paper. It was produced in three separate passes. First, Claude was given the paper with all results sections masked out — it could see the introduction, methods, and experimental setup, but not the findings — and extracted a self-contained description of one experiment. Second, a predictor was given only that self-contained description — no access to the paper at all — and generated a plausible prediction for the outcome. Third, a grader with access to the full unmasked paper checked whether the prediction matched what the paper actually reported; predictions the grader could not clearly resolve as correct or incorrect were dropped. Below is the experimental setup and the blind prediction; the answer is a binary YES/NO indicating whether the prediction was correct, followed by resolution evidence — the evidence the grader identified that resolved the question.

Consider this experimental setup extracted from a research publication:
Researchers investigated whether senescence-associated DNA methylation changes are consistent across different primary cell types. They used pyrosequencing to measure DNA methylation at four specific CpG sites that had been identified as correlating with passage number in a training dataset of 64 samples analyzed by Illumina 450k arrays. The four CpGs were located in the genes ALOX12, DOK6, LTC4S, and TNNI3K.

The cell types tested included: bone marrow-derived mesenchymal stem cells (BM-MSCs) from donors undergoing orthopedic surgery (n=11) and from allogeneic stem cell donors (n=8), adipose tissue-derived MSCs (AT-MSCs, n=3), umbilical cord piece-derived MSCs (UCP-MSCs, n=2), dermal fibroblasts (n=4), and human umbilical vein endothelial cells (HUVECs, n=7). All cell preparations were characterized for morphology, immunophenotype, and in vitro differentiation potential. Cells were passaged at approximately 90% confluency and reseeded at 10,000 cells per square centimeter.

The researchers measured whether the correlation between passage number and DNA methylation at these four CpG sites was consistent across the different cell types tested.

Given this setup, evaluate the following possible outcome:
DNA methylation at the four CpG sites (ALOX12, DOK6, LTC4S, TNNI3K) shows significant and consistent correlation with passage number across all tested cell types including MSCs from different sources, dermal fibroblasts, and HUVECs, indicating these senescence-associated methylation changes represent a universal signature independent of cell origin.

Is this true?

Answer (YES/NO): YES